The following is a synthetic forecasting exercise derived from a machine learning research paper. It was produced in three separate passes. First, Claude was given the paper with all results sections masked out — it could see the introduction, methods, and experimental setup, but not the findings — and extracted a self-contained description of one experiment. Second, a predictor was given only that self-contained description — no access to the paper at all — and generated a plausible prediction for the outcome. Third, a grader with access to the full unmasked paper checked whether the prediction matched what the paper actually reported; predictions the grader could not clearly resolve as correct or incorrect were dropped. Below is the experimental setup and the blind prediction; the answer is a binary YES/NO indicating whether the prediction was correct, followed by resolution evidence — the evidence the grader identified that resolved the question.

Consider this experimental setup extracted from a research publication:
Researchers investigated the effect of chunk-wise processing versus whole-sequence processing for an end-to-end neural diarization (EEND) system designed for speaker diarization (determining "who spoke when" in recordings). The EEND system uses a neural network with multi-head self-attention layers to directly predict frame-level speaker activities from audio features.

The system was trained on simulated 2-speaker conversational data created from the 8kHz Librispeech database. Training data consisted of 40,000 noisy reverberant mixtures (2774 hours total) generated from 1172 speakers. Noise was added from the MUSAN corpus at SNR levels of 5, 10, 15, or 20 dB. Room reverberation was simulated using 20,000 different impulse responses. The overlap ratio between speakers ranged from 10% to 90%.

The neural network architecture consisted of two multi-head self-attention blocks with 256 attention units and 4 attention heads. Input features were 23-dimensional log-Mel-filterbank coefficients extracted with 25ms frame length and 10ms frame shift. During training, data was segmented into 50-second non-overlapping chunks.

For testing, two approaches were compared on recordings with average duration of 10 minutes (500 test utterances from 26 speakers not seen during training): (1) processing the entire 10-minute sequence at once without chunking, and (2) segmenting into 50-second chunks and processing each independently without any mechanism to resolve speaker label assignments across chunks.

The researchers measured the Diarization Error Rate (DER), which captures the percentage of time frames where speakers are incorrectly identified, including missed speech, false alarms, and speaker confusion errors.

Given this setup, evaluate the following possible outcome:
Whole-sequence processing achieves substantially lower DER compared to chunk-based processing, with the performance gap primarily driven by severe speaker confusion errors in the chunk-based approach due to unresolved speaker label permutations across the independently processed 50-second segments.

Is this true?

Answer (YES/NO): NO